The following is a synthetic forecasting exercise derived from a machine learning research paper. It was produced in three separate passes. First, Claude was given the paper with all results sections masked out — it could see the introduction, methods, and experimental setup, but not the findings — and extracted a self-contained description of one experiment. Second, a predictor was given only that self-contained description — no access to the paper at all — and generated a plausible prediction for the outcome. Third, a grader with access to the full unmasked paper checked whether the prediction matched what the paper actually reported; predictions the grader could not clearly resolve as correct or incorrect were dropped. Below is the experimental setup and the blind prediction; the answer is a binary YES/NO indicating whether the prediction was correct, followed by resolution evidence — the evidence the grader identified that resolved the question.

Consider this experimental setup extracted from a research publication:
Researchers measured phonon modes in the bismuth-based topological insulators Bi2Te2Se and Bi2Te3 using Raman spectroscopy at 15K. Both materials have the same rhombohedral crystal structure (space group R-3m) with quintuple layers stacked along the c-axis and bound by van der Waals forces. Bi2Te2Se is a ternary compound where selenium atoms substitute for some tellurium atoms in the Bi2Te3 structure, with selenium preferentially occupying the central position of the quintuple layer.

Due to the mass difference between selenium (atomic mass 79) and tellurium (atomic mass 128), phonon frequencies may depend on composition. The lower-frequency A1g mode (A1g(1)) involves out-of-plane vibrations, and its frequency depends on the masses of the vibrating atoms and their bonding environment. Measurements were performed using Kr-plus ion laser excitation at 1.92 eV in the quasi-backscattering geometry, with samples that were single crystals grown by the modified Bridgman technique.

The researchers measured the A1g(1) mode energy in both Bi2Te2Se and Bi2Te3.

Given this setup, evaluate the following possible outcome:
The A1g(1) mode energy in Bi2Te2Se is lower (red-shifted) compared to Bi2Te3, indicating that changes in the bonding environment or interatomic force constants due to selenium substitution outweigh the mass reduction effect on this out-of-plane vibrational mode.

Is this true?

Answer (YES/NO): NO